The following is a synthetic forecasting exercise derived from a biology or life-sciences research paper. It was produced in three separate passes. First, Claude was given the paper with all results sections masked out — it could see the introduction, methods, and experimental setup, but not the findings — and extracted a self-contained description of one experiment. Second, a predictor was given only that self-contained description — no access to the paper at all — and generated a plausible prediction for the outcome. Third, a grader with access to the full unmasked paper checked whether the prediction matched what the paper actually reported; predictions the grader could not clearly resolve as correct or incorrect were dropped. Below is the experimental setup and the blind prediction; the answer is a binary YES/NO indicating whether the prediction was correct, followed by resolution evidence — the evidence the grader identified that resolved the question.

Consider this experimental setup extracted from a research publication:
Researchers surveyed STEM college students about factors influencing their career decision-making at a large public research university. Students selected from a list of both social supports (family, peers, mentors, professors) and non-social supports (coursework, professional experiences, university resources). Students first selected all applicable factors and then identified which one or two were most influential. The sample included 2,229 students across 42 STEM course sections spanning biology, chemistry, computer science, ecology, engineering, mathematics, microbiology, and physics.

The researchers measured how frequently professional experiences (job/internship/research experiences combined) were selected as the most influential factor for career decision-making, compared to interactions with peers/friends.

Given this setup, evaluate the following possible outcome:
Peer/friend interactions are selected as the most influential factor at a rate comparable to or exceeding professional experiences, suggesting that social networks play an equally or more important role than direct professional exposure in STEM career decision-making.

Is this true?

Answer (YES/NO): NO